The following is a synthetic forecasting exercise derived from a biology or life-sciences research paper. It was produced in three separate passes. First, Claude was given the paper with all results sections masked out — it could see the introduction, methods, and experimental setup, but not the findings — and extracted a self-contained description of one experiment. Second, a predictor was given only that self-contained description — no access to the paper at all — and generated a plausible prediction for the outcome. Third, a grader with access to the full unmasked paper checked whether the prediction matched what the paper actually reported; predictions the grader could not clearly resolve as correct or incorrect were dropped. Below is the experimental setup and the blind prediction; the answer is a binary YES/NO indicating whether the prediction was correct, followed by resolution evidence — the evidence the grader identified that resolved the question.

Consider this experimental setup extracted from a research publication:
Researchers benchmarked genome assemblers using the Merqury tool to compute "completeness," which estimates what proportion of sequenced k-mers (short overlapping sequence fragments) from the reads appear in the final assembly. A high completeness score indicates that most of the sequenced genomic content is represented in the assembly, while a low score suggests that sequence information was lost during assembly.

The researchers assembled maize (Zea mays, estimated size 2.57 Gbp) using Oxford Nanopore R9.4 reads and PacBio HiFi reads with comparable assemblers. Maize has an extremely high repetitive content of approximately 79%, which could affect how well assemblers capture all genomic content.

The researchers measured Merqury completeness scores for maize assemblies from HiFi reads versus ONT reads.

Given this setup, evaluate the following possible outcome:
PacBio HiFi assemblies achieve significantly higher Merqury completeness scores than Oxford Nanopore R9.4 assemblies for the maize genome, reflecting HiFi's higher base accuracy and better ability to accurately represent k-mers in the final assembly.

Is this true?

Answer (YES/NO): YES